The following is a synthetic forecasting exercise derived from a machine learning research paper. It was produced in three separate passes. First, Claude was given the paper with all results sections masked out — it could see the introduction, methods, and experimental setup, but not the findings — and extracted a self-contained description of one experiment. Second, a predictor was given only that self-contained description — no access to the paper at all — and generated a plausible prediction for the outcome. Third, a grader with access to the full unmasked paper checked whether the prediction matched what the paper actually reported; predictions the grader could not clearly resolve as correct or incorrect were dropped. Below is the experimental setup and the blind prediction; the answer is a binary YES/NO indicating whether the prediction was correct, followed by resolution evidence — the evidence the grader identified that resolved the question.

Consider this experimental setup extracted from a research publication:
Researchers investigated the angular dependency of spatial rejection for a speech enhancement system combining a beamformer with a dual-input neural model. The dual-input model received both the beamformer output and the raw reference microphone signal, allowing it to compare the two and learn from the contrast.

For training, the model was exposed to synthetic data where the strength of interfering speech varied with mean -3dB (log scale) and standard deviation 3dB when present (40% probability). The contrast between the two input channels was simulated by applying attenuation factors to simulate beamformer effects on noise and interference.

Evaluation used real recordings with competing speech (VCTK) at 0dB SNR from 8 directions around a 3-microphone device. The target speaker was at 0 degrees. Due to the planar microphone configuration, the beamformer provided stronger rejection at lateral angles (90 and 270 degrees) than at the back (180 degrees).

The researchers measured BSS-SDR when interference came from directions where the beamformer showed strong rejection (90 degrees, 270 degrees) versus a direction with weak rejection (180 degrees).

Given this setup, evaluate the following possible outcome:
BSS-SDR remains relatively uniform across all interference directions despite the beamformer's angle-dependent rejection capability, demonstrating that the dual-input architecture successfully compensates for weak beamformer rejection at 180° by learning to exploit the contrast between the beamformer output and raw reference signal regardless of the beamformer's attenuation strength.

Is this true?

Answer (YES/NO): NO